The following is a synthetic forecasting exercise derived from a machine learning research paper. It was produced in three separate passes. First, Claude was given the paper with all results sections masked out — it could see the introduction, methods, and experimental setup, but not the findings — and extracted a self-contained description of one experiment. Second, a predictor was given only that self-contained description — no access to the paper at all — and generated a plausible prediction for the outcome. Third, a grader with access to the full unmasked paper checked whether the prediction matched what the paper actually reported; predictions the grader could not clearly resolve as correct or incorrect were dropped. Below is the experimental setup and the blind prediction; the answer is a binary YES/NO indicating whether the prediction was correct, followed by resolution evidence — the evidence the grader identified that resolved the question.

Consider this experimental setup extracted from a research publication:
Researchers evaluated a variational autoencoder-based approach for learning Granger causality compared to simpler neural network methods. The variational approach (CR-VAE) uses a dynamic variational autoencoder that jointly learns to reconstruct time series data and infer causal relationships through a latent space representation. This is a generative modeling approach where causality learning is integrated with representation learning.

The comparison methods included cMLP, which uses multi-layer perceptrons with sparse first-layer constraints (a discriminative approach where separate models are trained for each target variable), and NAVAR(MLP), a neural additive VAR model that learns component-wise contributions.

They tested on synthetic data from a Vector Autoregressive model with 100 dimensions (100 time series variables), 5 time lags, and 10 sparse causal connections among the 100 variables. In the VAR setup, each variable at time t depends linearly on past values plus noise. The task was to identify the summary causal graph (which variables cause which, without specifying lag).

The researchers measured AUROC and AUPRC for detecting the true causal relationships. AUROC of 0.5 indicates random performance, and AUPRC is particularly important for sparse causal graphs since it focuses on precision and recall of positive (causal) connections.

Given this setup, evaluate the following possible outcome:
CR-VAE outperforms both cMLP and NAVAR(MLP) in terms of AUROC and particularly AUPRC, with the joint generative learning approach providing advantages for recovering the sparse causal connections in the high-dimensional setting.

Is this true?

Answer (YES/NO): NO